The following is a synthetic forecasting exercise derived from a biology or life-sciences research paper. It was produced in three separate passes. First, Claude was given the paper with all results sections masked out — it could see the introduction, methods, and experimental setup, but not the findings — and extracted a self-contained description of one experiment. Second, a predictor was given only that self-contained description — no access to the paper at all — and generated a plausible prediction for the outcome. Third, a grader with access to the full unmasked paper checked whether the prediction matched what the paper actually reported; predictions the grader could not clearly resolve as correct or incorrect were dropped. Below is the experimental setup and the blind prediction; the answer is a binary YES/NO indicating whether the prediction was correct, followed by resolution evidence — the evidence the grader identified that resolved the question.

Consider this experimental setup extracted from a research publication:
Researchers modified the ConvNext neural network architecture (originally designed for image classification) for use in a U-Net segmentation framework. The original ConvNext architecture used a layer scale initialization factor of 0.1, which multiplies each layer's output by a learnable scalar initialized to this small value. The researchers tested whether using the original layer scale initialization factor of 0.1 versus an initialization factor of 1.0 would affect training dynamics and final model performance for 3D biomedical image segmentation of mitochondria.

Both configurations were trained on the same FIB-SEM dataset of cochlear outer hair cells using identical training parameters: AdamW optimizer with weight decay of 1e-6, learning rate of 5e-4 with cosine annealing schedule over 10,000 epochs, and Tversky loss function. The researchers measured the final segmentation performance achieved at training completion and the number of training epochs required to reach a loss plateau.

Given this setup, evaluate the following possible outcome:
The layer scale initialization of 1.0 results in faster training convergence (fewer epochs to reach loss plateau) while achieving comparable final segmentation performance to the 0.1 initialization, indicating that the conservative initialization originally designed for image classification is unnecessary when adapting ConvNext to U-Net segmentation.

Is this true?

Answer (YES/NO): YES